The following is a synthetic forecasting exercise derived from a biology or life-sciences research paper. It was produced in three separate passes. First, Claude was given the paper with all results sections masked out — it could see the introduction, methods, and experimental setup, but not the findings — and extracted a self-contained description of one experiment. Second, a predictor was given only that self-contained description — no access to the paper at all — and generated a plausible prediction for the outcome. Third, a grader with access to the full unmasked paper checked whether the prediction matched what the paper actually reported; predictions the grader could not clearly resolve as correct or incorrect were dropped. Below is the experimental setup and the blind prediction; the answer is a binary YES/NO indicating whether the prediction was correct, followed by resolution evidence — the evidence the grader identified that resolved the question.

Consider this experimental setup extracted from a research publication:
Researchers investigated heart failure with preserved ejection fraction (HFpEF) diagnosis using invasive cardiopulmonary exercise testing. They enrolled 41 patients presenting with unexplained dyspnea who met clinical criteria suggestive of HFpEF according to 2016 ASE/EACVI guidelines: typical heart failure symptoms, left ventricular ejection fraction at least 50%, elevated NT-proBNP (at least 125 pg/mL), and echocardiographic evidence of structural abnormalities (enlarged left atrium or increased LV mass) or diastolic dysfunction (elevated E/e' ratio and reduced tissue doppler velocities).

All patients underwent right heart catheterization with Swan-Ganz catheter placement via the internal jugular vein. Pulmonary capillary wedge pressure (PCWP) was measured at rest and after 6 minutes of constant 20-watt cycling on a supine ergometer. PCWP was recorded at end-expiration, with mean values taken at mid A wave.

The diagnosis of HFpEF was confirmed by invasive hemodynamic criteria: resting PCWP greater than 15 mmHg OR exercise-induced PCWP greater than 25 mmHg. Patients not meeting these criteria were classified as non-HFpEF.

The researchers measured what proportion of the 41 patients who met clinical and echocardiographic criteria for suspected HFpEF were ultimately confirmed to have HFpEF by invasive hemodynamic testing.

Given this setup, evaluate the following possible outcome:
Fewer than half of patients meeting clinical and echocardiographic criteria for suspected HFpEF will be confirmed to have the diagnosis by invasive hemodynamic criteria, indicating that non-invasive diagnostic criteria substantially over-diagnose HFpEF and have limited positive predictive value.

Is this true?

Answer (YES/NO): NO